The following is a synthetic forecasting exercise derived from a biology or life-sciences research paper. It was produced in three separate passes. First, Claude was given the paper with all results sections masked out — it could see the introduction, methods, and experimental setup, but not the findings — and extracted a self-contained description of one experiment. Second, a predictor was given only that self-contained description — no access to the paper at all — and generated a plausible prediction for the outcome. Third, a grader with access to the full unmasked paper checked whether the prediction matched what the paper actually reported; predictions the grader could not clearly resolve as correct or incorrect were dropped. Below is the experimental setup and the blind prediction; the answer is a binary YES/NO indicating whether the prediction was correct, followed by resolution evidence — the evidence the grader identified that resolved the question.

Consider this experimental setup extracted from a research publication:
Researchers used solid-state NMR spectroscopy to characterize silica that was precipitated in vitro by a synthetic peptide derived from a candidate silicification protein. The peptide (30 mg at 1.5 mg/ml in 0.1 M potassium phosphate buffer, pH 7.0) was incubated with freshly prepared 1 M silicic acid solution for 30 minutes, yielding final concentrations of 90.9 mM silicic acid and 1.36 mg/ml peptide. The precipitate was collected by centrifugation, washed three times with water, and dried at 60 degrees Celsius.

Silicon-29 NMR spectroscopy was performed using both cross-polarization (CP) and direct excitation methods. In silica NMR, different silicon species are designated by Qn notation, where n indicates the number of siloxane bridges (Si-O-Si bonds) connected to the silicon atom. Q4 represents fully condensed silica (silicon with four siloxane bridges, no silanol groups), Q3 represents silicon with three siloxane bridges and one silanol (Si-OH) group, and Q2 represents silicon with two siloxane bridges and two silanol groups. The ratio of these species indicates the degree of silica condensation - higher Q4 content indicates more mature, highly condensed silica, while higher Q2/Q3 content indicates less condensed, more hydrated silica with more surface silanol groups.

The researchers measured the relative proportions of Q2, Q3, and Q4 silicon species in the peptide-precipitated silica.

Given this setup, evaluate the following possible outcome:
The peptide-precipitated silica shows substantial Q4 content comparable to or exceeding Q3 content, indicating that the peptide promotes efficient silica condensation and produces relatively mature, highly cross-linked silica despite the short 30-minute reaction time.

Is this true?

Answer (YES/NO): YES